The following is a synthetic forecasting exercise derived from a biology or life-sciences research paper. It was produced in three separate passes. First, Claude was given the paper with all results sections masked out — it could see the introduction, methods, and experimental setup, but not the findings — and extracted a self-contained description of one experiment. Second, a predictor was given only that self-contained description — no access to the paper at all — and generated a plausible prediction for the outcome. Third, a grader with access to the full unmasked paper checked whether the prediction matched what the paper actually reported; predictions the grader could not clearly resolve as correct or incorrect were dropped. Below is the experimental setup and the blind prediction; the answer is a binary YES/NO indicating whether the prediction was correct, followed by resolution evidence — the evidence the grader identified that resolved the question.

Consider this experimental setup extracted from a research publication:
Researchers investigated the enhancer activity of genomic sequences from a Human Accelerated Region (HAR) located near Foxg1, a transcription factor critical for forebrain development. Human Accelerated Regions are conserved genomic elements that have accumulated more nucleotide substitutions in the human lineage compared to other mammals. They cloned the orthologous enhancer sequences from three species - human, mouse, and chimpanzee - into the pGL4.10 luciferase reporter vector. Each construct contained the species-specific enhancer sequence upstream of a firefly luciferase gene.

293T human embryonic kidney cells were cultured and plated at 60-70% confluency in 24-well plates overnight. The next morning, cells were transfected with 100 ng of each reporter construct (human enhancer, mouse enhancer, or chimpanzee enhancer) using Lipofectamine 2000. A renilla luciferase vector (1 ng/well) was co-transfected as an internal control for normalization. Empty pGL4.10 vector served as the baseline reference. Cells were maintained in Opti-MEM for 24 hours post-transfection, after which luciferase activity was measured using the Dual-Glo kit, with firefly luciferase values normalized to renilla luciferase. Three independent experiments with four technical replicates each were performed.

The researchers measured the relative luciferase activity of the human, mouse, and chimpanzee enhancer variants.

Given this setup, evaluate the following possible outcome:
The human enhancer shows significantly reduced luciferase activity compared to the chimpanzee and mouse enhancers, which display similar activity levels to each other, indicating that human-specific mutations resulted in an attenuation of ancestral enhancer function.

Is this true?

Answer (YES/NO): NO